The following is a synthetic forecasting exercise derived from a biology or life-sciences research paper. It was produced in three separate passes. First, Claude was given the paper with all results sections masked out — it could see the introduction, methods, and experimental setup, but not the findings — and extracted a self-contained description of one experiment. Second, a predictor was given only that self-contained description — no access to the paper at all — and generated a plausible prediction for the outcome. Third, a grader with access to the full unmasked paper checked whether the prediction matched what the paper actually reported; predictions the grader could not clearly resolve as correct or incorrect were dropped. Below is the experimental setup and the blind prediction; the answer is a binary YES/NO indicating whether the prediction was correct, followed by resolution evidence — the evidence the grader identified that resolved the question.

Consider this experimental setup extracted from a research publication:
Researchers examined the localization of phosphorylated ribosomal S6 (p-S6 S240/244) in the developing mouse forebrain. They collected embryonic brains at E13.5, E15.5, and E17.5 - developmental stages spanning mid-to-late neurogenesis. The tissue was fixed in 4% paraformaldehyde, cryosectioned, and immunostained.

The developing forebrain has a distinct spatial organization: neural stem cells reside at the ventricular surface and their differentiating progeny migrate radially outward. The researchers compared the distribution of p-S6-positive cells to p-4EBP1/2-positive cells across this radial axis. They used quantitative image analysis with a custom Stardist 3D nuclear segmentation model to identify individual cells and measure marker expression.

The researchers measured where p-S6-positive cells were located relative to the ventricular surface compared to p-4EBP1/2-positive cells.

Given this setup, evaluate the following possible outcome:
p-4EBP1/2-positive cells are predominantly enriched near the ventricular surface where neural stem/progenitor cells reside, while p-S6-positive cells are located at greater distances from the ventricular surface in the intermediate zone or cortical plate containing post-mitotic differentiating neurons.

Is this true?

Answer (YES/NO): YES